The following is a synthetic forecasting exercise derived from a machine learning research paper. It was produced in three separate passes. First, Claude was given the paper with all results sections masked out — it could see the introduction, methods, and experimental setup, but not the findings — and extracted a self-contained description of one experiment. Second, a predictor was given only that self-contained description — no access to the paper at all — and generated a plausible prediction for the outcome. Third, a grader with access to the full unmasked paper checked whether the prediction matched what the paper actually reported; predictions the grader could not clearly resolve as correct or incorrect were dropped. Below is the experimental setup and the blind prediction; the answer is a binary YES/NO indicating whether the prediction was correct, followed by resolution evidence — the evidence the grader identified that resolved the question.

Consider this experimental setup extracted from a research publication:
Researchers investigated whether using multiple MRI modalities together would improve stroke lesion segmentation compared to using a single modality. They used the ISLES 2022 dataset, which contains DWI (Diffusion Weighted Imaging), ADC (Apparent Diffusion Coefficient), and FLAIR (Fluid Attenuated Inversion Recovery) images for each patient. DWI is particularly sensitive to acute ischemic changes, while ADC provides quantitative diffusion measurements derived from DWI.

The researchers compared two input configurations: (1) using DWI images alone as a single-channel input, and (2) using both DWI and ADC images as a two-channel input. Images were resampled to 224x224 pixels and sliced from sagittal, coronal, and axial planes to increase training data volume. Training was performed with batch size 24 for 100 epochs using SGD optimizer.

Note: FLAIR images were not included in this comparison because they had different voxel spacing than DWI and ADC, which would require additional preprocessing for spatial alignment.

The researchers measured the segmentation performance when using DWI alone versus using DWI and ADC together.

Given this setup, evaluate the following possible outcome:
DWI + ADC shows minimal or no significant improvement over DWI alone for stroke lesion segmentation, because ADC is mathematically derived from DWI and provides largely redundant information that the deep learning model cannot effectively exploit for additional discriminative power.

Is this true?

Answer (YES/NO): YES